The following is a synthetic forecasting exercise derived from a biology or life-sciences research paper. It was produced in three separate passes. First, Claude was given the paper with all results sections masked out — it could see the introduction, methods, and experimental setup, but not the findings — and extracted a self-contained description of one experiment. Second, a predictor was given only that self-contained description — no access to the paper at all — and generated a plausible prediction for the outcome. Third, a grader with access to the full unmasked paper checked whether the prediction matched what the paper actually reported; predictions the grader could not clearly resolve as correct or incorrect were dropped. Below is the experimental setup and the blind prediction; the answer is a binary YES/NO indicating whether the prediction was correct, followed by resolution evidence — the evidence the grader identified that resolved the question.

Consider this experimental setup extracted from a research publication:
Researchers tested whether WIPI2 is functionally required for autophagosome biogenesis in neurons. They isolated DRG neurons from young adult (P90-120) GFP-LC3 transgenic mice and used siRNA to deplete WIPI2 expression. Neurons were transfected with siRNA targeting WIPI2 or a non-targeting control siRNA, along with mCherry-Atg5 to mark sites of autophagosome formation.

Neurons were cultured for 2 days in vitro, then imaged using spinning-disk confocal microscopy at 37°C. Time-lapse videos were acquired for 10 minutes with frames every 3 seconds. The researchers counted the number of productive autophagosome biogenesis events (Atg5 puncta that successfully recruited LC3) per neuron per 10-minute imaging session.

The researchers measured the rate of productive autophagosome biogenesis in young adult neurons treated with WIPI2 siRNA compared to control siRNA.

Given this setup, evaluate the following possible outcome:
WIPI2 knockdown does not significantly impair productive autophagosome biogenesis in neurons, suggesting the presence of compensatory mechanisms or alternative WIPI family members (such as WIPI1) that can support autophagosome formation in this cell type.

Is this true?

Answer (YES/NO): NO